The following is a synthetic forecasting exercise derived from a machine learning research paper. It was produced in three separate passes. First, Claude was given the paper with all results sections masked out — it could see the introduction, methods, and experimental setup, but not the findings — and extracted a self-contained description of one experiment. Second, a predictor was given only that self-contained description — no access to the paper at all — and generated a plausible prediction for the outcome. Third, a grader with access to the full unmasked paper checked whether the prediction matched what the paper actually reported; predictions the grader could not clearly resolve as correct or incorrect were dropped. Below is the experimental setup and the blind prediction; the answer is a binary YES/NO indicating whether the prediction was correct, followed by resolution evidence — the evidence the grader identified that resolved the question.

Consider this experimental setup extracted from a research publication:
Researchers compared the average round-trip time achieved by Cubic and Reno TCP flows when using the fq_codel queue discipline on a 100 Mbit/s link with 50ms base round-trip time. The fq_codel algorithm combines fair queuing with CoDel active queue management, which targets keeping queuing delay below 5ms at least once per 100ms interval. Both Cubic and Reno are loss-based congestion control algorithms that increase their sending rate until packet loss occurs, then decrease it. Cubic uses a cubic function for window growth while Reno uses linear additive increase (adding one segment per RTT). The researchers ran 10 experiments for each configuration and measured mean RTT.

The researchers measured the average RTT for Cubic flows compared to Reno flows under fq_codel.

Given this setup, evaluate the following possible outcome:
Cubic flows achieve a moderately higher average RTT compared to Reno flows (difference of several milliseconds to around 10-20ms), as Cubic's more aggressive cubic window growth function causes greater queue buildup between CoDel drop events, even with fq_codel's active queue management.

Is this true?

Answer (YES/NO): NO